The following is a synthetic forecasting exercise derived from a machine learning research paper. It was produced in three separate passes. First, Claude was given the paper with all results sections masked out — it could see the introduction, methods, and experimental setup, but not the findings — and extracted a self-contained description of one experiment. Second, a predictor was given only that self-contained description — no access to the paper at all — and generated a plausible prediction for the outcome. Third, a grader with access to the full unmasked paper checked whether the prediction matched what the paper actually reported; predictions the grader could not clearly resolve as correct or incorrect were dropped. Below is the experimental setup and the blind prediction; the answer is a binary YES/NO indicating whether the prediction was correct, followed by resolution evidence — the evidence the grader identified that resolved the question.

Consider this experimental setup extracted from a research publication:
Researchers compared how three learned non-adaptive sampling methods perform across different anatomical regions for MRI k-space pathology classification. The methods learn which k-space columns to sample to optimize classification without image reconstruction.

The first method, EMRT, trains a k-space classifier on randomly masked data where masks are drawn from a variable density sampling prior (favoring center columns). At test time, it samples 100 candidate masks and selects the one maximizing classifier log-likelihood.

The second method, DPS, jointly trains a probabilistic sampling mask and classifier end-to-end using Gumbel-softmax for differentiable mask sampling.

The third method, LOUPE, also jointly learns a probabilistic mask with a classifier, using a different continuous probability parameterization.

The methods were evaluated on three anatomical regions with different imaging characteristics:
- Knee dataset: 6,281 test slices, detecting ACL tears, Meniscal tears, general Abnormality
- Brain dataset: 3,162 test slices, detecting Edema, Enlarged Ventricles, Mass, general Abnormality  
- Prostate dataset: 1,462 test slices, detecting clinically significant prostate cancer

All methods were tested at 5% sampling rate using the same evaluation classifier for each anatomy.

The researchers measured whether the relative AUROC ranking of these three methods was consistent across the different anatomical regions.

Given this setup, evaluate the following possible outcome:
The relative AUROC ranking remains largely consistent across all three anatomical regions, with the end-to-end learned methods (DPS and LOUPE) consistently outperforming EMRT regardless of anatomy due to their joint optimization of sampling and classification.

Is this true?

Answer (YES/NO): NO